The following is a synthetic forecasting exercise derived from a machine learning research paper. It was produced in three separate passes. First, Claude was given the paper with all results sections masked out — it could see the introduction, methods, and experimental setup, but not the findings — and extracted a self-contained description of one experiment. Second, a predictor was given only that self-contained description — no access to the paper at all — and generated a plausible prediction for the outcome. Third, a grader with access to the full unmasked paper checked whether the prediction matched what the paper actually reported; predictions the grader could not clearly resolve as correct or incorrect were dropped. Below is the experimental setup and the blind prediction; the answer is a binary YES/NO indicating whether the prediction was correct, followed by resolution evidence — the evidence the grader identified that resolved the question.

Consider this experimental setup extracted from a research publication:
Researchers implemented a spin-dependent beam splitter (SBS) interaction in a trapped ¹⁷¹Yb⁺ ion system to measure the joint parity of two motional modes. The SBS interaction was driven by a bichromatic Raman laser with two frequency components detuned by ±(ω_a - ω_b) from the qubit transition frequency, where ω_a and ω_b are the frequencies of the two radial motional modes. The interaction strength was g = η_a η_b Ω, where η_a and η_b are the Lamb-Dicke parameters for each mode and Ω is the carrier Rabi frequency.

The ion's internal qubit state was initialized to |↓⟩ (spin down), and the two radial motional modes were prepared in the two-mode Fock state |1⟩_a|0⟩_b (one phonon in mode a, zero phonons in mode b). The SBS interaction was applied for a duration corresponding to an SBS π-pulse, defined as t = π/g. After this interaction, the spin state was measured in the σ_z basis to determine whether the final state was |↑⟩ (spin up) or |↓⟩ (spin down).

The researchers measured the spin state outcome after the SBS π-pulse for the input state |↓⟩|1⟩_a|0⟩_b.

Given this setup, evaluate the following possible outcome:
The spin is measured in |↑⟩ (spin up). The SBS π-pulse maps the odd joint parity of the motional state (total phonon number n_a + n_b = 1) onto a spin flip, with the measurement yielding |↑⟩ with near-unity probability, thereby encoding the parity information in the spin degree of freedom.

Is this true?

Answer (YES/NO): YES